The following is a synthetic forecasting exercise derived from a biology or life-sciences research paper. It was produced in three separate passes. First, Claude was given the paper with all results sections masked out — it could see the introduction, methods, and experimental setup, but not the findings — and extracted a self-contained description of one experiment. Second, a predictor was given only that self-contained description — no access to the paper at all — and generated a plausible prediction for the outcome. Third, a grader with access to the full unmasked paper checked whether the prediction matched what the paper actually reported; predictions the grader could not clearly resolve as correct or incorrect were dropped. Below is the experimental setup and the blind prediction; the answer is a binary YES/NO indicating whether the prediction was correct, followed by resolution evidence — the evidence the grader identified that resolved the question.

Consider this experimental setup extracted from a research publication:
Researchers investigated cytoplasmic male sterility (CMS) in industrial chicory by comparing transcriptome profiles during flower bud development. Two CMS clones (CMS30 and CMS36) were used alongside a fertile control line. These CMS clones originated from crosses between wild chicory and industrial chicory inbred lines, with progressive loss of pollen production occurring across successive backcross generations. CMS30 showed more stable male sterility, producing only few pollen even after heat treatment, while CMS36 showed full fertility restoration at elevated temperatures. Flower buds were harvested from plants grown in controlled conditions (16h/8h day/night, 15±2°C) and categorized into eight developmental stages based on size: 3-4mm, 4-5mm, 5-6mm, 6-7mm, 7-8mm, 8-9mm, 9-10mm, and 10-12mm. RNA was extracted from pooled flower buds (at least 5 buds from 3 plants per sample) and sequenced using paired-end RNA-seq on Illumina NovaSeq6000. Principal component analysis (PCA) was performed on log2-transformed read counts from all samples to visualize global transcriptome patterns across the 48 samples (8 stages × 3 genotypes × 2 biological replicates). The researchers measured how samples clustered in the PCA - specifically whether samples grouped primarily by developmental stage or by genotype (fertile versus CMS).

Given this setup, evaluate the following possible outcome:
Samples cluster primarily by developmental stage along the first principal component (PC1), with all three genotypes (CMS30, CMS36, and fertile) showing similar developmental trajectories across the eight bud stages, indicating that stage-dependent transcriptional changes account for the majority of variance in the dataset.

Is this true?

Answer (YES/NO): YES